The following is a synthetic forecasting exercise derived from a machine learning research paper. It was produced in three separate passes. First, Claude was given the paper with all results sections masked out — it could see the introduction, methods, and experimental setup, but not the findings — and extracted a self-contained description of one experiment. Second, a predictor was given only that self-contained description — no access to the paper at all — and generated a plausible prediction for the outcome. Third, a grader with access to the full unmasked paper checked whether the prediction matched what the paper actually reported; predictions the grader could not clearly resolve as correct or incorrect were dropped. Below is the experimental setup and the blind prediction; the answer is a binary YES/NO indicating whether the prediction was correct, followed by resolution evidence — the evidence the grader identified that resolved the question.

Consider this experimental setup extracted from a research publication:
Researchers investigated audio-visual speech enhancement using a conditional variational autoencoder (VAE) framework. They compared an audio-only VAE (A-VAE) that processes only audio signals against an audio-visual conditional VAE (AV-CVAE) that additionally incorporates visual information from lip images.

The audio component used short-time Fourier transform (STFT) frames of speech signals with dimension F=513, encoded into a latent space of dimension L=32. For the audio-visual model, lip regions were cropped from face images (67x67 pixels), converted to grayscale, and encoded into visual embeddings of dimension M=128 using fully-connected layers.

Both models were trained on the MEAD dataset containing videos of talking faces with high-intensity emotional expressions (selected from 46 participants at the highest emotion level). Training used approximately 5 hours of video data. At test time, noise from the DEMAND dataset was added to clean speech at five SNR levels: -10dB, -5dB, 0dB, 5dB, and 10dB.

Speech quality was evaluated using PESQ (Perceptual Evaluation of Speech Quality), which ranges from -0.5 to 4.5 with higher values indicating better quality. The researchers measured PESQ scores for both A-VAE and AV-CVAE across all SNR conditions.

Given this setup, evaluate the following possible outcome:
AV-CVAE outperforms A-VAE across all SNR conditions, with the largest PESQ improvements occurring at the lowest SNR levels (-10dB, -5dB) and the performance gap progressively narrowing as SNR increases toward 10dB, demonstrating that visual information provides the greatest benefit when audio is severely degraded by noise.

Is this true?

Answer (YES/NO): NO